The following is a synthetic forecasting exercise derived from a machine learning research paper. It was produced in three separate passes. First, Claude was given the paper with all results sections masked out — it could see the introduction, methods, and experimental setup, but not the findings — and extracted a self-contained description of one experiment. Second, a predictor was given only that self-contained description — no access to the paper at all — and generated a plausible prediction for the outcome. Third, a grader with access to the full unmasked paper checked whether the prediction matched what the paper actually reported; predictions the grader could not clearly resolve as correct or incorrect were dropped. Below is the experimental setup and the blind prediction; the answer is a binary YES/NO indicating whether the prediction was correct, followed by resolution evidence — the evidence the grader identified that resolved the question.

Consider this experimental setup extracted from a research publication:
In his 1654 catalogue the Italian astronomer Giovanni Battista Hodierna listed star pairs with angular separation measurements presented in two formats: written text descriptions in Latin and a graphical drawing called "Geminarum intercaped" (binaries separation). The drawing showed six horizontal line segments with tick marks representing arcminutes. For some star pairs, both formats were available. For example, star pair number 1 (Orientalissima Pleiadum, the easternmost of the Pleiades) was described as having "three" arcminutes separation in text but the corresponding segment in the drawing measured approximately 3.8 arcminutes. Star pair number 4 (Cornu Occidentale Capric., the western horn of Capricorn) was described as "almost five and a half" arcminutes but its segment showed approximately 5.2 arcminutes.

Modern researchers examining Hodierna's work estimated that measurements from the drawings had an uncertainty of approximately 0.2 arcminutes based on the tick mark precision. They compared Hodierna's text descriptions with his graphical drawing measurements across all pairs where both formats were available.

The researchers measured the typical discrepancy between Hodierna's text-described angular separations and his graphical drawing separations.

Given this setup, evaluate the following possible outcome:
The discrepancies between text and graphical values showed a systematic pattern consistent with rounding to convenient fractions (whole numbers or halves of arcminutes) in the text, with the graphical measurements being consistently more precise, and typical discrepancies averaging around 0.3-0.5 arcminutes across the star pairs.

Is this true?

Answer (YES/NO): YES